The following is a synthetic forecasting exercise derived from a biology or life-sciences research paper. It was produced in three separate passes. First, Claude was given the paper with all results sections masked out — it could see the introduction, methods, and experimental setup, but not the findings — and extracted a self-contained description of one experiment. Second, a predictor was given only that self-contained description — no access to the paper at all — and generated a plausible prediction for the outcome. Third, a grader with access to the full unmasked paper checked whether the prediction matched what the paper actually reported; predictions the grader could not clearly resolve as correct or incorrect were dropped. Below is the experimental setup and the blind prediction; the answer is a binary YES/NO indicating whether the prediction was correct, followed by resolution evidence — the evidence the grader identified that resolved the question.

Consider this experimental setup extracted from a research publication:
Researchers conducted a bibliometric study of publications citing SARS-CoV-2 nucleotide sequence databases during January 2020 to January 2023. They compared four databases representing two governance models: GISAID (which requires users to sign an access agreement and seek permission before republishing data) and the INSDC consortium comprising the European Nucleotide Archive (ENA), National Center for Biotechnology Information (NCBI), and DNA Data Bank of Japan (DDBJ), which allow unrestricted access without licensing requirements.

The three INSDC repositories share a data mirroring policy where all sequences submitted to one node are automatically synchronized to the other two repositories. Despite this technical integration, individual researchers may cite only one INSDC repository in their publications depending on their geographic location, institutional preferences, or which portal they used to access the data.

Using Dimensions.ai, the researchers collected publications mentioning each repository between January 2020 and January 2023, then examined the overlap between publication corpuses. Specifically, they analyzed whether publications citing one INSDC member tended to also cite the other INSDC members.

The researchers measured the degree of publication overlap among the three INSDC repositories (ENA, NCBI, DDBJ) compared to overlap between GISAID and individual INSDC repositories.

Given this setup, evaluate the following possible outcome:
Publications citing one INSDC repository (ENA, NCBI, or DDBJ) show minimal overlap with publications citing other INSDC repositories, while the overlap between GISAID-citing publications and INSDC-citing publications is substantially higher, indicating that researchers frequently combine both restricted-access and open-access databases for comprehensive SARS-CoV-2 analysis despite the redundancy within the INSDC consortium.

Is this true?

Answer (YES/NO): NO